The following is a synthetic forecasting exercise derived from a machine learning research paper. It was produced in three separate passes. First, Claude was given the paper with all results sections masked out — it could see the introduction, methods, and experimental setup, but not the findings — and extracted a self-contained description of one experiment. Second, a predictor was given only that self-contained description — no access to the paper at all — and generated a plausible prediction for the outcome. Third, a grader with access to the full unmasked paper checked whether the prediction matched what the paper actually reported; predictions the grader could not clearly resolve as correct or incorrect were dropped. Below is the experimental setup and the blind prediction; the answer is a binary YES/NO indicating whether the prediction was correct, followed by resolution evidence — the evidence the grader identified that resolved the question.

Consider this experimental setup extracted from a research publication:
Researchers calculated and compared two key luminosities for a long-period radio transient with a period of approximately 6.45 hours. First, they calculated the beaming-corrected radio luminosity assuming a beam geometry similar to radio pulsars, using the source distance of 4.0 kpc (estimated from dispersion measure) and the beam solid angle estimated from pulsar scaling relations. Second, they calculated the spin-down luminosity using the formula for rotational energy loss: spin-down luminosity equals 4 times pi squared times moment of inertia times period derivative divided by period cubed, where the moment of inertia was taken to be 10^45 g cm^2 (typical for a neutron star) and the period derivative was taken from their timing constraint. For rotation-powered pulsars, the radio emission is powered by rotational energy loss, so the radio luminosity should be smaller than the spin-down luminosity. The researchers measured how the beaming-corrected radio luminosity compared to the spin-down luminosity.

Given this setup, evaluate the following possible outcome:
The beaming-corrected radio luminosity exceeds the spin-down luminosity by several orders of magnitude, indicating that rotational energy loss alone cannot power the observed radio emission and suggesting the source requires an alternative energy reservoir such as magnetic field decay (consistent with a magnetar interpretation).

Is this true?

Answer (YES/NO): YES